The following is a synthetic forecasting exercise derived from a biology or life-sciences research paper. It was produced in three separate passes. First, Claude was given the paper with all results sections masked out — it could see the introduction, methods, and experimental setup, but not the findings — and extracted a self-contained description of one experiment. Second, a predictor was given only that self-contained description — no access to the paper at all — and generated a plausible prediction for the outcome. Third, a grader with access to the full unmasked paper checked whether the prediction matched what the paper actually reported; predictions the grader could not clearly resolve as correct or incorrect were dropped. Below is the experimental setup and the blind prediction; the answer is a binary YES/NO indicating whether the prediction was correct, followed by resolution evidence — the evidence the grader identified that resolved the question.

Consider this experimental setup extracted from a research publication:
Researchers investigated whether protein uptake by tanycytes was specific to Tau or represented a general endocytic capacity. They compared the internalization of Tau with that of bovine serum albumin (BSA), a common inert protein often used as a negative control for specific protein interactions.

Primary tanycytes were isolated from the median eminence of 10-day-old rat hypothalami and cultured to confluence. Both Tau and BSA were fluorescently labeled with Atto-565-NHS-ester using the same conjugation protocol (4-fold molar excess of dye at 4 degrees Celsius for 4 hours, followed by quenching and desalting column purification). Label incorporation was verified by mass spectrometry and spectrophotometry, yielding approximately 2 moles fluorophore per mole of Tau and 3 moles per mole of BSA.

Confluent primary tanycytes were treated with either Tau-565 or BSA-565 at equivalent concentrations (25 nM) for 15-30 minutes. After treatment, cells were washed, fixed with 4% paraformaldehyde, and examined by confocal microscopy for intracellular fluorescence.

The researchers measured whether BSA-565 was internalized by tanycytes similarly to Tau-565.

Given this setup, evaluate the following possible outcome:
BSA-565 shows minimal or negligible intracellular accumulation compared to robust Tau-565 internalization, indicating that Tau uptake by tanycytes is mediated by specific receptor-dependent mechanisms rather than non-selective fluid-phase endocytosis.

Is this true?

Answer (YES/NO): YES